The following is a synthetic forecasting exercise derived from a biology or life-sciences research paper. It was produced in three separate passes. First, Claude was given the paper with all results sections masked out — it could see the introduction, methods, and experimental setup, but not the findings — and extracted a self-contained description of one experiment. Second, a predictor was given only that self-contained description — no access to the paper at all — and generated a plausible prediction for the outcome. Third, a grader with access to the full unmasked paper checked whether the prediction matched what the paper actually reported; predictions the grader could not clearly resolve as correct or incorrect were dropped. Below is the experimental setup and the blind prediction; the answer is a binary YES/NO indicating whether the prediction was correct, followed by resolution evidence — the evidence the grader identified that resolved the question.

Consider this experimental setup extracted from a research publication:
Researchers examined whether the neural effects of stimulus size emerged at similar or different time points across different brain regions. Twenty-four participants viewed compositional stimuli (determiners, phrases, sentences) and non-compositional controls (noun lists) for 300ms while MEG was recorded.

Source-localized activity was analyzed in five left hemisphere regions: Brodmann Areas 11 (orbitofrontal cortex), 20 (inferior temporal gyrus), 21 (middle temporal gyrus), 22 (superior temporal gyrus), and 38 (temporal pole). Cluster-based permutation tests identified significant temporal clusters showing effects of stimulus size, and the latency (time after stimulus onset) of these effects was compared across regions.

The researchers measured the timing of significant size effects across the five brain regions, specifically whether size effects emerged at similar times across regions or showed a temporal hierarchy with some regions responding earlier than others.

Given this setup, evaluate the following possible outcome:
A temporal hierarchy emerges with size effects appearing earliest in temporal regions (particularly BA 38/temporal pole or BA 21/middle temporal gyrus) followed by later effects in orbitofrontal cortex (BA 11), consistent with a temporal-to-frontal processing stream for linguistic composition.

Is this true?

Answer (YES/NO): NO